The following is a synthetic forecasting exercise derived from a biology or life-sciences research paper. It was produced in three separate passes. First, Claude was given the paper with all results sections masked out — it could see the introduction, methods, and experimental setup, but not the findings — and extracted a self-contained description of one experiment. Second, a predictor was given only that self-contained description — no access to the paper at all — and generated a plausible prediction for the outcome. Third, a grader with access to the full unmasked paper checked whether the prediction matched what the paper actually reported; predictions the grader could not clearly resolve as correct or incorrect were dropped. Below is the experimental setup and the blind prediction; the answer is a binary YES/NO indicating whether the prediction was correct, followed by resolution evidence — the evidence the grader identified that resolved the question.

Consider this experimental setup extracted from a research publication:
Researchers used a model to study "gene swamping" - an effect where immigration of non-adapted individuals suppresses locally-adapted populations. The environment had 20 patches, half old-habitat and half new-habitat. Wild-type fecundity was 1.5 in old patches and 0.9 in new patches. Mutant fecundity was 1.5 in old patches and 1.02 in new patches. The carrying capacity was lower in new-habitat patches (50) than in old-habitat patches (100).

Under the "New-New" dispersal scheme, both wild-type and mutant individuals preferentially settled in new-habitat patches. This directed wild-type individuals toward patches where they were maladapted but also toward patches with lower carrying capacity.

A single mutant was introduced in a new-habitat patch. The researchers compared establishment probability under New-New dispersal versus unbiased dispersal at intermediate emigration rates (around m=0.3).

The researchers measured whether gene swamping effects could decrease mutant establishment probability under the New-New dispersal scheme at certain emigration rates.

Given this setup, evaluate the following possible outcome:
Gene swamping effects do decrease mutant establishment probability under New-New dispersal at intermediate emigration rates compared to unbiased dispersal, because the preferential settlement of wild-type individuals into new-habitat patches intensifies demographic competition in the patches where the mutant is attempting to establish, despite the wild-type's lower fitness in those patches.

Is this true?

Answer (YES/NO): NO